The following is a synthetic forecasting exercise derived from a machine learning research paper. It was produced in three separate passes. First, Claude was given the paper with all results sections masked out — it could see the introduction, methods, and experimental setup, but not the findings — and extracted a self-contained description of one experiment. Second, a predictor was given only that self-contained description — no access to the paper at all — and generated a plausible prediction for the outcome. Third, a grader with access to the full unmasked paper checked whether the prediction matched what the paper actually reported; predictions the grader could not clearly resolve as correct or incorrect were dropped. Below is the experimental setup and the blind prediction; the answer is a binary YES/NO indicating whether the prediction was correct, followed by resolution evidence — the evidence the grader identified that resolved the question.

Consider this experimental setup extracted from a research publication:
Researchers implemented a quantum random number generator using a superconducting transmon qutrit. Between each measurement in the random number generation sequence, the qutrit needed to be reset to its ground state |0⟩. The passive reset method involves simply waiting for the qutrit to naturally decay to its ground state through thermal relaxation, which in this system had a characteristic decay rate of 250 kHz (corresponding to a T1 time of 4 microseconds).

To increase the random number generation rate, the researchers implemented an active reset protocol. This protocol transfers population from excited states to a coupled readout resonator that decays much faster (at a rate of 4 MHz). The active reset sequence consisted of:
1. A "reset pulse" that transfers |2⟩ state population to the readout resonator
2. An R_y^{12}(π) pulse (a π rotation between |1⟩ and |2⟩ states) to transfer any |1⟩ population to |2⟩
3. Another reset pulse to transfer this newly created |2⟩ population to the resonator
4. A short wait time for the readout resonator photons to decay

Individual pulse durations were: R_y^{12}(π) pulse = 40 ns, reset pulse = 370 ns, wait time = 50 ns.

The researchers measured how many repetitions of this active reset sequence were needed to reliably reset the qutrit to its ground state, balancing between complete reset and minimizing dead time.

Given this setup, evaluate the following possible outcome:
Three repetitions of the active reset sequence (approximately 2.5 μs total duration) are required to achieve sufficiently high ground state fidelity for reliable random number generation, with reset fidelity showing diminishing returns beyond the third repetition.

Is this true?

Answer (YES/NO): NO